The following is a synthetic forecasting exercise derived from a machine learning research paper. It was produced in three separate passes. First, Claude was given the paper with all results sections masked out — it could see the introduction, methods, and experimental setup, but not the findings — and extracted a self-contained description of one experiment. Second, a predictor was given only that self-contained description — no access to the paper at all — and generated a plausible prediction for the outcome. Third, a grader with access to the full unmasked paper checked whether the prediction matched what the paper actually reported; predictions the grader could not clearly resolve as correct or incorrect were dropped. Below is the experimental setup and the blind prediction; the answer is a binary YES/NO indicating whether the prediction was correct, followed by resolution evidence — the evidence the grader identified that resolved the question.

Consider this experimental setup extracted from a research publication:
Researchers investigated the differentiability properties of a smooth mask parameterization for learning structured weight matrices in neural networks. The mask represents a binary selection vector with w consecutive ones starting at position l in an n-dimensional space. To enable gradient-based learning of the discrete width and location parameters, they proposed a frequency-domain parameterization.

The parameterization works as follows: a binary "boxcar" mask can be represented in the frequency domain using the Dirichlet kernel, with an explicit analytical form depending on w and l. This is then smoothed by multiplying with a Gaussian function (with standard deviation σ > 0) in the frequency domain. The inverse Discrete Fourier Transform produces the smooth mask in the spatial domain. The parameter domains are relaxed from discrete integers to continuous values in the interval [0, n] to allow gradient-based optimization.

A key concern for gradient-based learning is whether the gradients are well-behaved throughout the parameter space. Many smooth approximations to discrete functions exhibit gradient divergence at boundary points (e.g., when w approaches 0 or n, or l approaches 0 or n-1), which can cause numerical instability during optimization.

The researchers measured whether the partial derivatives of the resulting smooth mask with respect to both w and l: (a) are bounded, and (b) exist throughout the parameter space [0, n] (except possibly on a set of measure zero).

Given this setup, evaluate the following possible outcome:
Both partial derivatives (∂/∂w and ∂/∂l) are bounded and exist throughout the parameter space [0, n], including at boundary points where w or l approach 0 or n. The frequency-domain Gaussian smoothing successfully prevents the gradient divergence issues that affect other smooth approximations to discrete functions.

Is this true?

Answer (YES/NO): NO